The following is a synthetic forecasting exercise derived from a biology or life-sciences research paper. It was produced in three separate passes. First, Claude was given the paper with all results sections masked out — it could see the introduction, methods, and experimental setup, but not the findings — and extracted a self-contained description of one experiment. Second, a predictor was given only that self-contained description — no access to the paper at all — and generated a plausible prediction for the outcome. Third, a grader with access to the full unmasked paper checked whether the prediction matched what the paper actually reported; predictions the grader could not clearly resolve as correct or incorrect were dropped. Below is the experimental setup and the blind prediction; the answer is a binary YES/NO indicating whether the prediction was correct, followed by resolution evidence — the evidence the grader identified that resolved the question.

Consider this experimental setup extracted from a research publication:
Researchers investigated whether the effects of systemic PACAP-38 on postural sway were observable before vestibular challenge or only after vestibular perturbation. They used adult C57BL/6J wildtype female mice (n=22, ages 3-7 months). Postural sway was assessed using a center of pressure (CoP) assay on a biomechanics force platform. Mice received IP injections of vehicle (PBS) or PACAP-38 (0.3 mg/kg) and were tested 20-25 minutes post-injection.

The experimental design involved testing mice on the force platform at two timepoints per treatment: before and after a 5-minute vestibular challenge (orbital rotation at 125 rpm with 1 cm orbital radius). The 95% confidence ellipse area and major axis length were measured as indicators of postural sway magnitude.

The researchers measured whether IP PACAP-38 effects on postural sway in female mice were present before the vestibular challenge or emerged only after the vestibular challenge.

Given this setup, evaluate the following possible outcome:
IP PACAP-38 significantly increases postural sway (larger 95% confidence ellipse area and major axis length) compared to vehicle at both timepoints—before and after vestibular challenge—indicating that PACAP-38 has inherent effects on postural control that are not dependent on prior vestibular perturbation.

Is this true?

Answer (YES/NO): NO